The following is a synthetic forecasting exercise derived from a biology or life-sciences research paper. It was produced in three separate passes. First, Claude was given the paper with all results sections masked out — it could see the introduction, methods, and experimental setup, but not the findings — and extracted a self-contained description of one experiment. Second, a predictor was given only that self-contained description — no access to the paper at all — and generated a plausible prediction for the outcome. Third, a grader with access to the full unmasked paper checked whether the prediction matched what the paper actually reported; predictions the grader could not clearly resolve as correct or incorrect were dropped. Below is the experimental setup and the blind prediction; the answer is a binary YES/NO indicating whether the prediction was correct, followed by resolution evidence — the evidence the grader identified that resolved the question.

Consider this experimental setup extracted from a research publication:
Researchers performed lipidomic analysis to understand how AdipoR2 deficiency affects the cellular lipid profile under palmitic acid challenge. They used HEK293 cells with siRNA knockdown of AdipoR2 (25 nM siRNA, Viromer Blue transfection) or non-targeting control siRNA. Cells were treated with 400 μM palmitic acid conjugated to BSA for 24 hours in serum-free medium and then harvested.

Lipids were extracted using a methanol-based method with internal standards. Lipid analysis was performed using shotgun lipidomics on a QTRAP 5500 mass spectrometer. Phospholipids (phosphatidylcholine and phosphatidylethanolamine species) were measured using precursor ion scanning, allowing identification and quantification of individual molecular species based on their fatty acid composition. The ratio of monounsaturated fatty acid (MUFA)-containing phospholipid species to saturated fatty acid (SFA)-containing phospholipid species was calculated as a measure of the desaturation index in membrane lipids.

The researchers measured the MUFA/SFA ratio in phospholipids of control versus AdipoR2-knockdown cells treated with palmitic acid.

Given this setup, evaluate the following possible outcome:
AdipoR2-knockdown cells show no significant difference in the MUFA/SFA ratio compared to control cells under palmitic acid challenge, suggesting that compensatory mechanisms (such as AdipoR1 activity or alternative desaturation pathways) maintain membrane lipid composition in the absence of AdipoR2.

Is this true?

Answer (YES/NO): NO